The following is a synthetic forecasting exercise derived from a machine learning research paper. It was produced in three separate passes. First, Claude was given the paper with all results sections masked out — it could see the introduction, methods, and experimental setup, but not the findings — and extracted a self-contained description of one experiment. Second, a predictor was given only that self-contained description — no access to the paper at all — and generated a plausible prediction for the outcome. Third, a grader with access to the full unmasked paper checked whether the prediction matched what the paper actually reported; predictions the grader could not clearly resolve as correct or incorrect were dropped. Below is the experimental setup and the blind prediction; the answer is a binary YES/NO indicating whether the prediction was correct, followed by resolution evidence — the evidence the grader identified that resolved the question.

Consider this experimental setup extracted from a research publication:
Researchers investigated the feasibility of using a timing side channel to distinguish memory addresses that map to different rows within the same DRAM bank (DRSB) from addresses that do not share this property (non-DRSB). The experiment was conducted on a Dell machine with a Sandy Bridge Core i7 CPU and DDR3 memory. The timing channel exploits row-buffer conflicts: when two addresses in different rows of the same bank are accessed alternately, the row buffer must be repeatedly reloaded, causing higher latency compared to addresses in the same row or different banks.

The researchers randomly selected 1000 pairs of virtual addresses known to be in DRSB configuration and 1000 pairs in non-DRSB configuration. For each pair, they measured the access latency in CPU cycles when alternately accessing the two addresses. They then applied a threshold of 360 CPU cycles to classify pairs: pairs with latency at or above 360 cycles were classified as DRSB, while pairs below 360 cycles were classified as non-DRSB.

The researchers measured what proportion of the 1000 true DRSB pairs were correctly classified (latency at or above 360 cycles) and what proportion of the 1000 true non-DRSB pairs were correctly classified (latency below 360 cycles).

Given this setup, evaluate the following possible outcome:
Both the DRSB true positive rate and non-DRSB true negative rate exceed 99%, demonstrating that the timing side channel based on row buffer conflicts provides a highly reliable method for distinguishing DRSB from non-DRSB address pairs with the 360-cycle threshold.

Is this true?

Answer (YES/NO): NO